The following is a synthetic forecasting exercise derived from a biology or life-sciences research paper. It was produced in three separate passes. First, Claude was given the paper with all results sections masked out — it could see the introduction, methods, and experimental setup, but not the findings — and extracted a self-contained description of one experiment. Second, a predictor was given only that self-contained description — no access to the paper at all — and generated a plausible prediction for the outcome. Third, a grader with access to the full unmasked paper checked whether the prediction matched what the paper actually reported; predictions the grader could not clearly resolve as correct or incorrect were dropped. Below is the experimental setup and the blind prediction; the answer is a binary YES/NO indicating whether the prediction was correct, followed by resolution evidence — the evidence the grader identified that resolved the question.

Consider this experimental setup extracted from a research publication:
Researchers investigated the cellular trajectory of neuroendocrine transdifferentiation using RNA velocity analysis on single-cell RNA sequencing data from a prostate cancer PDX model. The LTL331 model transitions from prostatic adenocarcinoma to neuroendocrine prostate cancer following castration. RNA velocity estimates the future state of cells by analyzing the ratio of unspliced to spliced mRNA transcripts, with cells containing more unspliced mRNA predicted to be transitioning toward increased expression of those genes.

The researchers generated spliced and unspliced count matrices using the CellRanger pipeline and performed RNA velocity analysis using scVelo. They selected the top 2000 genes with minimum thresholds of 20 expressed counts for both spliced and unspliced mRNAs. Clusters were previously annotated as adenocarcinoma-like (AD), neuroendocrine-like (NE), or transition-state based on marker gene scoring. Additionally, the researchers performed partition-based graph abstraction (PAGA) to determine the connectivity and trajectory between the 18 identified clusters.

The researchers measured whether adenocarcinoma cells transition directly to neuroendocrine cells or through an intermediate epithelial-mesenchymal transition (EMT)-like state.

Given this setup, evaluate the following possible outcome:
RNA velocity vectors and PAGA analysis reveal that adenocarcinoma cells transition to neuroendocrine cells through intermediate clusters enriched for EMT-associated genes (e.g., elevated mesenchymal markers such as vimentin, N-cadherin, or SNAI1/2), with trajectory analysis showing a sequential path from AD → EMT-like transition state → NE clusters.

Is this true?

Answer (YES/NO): YES